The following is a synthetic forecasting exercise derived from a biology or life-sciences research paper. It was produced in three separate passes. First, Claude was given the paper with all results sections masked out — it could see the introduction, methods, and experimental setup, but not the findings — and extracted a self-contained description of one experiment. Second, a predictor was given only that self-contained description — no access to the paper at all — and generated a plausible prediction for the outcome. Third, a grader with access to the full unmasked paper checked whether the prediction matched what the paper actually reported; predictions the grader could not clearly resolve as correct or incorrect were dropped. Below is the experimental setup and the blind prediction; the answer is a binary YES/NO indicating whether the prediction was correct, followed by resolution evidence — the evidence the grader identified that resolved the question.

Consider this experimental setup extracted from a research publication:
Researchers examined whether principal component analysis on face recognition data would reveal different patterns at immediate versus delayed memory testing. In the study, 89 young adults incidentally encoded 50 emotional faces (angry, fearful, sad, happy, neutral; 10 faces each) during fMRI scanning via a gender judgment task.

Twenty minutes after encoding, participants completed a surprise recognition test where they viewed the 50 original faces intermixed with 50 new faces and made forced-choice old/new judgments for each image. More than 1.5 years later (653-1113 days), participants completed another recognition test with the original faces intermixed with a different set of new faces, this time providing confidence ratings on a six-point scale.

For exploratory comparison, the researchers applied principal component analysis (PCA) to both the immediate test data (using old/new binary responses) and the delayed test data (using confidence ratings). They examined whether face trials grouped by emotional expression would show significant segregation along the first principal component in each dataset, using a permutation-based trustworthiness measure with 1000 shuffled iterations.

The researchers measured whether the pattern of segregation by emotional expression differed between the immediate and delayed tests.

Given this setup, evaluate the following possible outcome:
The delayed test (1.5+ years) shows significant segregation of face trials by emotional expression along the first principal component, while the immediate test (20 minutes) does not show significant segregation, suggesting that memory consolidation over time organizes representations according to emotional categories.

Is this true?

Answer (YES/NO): YES